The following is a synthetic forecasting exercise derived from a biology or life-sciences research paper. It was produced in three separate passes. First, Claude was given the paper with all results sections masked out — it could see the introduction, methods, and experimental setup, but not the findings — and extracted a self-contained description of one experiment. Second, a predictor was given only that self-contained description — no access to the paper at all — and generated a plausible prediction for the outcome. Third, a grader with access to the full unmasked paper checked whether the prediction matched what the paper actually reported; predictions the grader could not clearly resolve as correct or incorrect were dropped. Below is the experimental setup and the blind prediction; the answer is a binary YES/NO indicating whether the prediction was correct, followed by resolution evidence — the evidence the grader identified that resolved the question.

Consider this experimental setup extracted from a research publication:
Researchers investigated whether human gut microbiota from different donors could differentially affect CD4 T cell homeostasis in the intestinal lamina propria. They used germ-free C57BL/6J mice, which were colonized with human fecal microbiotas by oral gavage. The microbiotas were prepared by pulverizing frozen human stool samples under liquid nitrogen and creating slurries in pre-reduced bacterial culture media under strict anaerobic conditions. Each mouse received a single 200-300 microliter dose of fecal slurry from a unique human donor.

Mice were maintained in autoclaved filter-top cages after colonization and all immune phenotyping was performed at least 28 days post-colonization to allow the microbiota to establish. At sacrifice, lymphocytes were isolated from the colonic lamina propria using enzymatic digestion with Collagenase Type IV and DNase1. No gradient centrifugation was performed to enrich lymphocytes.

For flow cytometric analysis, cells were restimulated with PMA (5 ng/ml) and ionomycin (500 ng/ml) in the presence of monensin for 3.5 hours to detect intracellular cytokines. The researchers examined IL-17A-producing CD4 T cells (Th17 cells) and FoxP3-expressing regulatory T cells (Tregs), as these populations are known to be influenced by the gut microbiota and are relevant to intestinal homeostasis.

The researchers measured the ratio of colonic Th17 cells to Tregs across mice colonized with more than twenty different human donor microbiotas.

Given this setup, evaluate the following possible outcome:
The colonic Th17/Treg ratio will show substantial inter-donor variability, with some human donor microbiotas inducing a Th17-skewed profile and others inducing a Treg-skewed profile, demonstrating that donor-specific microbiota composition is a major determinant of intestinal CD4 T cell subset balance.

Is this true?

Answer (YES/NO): YES